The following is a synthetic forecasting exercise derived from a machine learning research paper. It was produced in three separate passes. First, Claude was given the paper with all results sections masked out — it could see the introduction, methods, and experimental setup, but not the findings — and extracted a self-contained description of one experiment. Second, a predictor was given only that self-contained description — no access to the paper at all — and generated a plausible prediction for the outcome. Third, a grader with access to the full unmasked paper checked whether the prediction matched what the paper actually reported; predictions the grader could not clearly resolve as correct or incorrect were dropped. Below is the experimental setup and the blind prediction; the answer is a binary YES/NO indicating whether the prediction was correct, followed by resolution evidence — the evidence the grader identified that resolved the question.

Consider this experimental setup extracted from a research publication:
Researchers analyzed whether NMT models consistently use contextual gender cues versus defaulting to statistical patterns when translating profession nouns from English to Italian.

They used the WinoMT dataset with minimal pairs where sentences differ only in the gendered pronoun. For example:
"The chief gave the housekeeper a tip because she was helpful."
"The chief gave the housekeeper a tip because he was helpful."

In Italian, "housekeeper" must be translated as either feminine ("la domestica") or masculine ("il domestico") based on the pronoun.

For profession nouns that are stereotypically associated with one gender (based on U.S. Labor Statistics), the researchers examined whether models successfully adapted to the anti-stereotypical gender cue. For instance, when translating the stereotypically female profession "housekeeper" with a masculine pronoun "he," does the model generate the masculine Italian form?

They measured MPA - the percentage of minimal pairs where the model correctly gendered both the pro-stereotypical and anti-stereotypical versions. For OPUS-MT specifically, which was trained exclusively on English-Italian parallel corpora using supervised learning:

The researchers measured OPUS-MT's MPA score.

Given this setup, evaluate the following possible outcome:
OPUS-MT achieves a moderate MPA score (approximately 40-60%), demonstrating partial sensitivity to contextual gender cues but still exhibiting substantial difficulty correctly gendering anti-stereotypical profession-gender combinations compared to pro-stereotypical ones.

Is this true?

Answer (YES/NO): NO